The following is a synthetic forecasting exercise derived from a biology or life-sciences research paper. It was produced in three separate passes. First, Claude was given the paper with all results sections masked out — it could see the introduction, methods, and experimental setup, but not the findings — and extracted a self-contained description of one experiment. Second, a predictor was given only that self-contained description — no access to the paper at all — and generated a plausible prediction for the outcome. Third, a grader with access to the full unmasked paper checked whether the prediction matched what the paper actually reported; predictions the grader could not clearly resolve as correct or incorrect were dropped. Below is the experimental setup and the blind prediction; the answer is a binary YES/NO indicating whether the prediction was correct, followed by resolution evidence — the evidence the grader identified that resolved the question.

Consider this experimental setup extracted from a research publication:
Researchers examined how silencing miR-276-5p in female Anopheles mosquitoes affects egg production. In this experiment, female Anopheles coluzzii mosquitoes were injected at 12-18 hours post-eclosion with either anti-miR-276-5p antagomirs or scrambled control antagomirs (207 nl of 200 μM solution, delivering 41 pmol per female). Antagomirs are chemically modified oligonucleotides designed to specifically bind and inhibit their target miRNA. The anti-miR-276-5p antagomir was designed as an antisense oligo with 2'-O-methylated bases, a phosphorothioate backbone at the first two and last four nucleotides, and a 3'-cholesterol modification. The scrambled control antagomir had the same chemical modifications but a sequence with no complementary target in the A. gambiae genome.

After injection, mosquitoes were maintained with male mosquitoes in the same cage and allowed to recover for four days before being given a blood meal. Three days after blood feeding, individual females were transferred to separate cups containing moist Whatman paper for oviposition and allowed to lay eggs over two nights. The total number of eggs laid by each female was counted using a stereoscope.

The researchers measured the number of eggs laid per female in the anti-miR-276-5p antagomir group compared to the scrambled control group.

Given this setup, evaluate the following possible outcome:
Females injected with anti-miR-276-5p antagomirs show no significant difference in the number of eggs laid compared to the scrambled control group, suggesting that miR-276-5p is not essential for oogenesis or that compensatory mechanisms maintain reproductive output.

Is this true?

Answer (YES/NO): NO